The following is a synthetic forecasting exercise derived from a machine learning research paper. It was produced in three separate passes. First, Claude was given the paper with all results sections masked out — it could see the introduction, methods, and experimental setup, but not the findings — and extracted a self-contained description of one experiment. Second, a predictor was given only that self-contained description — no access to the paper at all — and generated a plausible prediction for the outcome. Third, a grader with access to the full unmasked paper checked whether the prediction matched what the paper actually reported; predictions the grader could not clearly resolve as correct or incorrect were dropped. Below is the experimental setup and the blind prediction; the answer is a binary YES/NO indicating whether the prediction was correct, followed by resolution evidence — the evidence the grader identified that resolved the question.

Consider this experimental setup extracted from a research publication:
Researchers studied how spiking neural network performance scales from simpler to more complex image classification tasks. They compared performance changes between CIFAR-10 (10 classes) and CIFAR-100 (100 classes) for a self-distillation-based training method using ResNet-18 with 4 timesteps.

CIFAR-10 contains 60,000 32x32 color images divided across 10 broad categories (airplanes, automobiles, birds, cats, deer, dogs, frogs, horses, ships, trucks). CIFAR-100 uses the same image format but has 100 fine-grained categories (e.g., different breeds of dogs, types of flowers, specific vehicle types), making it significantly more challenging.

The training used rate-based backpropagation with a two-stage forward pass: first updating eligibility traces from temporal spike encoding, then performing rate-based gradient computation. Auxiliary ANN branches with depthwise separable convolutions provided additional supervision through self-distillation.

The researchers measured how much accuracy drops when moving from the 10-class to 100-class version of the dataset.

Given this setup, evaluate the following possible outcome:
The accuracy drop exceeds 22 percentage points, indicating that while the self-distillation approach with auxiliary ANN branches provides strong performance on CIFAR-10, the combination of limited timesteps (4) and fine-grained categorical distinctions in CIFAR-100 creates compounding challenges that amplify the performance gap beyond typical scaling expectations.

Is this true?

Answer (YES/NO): NO